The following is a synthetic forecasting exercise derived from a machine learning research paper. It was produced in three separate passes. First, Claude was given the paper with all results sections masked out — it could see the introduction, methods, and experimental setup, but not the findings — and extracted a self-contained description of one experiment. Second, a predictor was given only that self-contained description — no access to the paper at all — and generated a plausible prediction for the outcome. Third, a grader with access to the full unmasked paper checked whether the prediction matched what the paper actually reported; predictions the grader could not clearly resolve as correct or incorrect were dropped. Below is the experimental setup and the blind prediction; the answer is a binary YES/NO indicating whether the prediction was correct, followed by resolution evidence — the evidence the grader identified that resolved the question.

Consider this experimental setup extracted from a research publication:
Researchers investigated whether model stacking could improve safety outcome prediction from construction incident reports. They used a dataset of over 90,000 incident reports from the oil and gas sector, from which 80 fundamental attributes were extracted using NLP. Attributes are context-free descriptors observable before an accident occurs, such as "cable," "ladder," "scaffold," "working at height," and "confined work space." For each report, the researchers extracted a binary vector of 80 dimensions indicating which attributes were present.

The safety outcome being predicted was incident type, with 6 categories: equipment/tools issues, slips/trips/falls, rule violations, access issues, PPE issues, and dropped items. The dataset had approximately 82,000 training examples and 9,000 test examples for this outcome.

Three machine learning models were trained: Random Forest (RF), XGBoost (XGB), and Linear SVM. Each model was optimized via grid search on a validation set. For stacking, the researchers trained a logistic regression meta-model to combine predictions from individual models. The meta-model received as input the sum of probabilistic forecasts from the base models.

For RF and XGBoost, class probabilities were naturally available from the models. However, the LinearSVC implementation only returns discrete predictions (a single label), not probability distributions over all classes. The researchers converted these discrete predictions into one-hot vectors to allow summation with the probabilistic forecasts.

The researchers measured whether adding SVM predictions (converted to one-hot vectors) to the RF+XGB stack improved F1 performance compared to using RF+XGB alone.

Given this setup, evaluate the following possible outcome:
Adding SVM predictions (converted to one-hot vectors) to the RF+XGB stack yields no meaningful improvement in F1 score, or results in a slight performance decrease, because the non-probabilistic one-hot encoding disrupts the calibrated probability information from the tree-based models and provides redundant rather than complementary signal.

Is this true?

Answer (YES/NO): YES